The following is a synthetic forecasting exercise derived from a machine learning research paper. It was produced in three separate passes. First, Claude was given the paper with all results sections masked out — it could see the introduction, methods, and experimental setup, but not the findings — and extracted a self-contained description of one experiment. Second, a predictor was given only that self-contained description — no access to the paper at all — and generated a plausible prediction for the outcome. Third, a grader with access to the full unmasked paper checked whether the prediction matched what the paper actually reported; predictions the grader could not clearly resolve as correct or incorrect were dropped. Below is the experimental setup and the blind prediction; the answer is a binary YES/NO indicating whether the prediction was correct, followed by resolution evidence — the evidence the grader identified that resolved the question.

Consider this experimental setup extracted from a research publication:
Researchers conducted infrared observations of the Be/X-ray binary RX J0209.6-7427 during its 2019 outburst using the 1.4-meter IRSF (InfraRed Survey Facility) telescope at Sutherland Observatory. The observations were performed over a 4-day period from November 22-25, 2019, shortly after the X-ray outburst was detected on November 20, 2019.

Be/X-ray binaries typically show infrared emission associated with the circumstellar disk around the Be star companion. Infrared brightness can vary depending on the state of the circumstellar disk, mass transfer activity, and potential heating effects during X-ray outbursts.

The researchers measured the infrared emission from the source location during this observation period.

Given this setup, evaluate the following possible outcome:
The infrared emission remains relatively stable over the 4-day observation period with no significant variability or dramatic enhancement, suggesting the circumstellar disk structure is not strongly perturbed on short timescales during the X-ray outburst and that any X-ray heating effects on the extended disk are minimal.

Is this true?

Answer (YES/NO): NO